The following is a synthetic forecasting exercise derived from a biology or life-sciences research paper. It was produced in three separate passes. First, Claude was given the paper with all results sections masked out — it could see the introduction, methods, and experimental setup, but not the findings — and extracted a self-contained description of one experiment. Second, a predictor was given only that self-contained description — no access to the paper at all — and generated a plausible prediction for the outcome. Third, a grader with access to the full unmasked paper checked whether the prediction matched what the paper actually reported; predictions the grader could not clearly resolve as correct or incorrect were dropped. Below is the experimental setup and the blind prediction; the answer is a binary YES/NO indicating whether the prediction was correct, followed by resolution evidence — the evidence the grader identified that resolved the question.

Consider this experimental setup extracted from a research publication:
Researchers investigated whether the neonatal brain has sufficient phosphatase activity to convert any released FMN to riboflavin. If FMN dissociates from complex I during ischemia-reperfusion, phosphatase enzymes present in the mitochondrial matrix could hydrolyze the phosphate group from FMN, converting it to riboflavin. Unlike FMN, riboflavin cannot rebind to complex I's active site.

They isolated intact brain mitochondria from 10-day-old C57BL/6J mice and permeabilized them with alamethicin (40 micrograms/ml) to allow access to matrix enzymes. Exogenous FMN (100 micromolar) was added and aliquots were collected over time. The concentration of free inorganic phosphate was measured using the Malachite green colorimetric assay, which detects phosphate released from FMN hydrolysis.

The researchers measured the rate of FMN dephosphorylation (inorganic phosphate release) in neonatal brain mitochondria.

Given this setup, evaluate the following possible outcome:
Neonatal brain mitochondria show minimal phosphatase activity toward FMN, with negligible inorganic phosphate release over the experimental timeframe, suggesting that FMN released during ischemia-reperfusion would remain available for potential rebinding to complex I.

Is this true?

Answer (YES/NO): NO